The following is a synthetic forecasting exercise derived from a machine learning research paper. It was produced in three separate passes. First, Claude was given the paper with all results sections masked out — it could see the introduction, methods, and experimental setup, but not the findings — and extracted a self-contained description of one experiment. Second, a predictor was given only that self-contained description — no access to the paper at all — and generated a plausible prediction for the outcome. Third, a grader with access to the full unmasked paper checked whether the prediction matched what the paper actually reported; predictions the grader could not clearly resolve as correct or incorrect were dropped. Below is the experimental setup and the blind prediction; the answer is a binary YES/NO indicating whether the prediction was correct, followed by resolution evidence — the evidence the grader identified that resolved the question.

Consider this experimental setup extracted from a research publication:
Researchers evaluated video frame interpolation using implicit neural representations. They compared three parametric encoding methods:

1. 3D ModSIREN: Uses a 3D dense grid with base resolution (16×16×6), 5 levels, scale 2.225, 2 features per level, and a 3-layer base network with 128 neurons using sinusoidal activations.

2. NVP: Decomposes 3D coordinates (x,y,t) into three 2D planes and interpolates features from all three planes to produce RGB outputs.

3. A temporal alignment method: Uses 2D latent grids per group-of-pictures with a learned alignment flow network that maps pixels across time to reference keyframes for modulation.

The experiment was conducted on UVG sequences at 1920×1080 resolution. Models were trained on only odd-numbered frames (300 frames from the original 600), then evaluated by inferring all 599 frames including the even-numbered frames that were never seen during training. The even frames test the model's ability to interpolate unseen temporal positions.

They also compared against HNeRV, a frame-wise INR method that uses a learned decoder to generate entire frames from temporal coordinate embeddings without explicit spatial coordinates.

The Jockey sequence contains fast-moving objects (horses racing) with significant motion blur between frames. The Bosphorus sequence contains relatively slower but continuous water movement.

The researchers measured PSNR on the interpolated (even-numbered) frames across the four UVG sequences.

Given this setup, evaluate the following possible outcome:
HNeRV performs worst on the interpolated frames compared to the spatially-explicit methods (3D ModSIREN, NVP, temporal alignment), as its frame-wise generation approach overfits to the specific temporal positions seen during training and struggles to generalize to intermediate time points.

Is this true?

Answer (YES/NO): NO